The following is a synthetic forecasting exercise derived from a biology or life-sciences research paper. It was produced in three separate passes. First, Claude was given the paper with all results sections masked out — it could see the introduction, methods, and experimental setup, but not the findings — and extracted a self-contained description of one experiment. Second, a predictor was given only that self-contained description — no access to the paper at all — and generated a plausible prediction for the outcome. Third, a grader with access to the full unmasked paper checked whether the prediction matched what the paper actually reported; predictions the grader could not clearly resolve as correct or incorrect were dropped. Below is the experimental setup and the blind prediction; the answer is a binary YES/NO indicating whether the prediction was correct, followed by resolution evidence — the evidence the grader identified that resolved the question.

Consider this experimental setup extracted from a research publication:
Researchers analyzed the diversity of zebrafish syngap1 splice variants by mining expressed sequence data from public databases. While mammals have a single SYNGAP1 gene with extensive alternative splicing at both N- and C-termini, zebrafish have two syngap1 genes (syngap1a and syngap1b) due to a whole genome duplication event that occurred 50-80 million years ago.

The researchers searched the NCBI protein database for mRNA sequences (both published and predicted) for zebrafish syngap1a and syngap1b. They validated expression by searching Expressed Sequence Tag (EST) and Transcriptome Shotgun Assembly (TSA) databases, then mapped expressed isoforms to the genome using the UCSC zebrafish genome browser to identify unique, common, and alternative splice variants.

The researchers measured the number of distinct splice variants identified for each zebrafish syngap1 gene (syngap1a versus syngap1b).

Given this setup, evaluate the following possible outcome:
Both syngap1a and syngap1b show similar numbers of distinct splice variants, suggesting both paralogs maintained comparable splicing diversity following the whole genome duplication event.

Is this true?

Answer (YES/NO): NO